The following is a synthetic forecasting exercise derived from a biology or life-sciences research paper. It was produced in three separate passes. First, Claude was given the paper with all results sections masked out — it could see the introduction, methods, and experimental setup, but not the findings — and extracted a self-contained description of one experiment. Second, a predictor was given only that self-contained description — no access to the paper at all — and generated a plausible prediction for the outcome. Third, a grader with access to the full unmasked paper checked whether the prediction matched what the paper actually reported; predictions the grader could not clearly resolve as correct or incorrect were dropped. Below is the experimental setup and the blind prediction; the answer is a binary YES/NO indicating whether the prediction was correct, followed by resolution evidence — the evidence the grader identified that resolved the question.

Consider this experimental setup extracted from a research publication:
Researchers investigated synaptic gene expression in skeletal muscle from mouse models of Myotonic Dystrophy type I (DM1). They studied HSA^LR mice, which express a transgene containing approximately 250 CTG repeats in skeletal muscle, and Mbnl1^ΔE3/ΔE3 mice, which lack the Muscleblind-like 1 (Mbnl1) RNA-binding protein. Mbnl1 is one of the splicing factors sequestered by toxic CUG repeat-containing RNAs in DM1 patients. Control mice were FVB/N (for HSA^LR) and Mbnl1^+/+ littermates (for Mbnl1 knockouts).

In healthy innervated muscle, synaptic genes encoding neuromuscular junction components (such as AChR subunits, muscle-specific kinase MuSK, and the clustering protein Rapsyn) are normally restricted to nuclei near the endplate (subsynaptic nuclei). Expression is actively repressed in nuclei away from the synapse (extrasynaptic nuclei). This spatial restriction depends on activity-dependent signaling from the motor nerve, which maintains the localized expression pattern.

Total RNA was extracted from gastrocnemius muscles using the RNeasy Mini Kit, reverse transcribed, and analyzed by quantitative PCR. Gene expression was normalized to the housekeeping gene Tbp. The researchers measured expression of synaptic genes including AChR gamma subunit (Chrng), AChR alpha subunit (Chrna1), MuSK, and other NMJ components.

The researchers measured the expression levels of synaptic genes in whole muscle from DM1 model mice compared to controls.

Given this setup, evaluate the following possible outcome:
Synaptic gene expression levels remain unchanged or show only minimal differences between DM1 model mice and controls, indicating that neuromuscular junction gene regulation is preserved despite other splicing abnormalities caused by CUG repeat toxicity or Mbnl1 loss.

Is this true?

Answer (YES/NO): NO